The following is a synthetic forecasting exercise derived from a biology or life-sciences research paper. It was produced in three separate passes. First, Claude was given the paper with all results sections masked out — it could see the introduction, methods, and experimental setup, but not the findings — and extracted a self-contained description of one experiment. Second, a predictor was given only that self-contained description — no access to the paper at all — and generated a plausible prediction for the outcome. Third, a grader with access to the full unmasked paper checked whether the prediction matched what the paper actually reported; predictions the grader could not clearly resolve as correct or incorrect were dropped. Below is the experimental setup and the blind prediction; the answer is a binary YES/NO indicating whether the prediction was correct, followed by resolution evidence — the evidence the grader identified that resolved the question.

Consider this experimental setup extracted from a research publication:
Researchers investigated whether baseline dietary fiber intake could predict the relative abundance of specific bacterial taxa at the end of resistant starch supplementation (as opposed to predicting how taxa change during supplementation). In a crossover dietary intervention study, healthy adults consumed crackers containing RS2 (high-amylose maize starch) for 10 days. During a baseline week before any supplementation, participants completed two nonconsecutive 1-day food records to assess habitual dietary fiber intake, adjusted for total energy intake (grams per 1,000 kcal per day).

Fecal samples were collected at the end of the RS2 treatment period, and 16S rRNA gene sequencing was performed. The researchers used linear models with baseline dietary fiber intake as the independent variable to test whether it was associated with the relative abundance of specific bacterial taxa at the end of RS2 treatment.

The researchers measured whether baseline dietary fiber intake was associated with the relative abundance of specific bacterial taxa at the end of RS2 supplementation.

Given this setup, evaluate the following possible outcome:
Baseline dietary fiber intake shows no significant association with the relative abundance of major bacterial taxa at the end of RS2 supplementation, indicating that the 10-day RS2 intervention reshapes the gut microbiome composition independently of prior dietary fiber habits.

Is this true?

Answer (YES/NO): NO